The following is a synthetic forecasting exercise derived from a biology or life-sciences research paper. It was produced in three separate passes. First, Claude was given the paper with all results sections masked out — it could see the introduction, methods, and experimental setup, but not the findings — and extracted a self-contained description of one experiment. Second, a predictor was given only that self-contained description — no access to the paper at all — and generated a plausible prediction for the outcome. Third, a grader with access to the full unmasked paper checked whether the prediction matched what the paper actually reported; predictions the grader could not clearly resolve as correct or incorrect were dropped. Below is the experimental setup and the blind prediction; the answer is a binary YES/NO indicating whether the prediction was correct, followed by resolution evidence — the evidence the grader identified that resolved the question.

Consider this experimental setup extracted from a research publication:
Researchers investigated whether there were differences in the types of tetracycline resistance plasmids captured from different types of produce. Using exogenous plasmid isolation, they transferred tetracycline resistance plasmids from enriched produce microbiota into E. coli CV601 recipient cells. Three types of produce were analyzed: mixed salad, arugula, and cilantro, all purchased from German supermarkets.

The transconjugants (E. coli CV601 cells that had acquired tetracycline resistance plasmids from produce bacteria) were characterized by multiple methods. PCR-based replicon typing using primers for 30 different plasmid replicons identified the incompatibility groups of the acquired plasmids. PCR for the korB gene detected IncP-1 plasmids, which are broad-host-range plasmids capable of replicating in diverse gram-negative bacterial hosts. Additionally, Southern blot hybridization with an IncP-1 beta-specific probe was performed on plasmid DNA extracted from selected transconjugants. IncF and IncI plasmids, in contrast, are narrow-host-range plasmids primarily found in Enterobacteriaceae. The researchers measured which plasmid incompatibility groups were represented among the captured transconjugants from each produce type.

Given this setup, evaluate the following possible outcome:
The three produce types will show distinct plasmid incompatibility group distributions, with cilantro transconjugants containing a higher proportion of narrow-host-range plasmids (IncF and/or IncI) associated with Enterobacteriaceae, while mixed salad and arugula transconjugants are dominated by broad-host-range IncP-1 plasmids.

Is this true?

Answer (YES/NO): NO